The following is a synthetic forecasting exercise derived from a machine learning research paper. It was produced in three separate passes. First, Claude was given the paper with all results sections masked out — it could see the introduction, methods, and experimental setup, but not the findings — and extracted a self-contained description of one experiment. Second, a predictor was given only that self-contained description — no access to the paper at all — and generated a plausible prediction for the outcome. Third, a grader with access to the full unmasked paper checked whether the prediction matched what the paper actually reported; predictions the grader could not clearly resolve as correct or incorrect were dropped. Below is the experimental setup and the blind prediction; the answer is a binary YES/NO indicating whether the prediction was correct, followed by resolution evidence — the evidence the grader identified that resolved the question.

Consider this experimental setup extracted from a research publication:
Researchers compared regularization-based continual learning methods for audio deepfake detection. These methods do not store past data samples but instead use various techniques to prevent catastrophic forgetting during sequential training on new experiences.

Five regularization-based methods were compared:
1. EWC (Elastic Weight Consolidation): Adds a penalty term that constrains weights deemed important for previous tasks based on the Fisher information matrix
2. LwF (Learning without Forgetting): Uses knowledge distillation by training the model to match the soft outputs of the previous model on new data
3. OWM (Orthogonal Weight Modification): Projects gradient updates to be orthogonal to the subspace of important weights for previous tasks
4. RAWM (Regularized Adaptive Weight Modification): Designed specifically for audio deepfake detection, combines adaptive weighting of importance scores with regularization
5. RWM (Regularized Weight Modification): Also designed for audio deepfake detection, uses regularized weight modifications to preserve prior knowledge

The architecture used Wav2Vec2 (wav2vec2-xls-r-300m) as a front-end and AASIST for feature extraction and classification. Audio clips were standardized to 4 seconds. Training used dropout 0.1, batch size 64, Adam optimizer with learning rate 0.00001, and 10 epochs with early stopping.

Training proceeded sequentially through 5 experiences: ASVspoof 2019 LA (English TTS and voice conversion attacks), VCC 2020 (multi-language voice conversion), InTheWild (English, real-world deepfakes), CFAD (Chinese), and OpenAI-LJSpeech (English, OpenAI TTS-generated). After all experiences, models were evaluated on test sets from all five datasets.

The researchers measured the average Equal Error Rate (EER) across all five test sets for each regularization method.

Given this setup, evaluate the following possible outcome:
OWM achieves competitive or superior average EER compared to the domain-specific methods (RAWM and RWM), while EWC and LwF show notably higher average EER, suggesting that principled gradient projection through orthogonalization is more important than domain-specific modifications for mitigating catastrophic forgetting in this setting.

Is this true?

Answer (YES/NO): NO